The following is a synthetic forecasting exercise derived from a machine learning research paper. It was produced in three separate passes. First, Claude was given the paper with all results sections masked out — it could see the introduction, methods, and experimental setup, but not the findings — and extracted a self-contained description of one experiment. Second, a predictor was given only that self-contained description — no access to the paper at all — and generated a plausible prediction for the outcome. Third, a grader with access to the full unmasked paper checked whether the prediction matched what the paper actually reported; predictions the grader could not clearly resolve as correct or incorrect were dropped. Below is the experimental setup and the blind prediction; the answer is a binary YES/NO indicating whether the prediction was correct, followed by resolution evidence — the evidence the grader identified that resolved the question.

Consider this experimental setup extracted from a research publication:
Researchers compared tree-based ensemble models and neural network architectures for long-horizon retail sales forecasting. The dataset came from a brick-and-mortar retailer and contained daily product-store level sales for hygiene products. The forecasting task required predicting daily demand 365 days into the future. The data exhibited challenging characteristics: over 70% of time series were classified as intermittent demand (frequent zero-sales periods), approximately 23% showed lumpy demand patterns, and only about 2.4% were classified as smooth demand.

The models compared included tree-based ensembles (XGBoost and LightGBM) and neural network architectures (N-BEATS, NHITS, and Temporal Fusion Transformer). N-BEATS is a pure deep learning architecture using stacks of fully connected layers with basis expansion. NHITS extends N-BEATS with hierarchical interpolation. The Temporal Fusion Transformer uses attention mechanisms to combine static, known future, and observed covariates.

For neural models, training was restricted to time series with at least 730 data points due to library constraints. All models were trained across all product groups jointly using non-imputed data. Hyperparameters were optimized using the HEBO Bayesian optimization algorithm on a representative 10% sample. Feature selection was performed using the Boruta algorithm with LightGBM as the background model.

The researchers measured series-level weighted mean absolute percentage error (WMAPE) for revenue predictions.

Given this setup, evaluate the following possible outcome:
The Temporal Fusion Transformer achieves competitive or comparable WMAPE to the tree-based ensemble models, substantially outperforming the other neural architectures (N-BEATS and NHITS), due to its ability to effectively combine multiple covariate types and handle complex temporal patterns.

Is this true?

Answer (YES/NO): NO